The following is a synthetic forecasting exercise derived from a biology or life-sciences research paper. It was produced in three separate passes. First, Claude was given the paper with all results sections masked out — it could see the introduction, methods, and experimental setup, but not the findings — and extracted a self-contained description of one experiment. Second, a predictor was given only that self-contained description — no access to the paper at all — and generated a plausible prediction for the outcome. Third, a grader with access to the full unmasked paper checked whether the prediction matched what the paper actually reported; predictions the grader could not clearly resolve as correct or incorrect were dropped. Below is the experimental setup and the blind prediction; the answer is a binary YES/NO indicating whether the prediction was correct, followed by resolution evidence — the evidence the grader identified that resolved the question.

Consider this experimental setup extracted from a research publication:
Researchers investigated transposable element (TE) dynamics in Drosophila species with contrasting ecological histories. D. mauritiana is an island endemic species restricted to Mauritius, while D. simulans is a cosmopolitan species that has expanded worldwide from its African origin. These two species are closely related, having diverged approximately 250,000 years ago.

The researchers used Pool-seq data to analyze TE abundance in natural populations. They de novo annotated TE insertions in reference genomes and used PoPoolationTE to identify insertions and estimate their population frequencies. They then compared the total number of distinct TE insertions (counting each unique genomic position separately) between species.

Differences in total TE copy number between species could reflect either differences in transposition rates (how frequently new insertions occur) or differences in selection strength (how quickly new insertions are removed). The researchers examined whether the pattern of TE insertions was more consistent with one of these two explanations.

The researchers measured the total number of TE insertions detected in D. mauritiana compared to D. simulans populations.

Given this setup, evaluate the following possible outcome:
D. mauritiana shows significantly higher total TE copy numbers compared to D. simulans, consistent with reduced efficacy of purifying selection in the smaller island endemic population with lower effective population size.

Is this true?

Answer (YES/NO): NO